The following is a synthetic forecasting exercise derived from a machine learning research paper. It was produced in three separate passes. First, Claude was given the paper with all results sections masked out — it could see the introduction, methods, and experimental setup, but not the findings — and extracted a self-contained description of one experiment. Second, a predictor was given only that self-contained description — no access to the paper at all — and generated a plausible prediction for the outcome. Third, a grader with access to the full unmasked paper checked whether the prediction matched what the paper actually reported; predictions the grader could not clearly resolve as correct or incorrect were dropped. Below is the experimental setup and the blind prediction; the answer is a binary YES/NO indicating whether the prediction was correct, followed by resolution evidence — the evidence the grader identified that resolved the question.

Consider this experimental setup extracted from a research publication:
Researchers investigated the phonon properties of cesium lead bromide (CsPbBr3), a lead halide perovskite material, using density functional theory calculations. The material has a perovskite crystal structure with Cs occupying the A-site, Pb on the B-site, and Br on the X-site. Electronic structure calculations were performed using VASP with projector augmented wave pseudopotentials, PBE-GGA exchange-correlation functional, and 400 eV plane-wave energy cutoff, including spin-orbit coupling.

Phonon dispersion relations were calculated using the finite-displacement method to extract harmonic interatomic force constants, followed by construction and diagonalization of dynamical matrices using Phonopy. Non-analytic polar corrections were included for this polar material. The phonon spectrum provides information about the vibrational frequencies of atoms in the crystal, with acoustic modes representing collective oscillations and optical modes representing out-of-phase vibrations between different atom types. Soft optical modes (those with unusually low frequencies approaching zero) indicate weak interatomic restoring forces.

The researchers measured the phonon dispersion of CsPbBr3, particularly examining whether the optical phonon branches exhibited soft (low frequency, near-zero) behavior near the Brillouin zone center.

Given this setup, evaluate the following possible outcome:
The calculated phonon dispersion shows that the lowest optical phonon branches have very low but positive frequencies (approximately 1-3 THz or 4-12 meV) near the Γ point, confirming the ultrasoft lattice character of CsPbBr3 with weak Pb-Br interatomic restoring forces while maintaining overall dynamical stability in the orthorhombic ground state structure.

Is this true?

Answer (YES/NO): NO